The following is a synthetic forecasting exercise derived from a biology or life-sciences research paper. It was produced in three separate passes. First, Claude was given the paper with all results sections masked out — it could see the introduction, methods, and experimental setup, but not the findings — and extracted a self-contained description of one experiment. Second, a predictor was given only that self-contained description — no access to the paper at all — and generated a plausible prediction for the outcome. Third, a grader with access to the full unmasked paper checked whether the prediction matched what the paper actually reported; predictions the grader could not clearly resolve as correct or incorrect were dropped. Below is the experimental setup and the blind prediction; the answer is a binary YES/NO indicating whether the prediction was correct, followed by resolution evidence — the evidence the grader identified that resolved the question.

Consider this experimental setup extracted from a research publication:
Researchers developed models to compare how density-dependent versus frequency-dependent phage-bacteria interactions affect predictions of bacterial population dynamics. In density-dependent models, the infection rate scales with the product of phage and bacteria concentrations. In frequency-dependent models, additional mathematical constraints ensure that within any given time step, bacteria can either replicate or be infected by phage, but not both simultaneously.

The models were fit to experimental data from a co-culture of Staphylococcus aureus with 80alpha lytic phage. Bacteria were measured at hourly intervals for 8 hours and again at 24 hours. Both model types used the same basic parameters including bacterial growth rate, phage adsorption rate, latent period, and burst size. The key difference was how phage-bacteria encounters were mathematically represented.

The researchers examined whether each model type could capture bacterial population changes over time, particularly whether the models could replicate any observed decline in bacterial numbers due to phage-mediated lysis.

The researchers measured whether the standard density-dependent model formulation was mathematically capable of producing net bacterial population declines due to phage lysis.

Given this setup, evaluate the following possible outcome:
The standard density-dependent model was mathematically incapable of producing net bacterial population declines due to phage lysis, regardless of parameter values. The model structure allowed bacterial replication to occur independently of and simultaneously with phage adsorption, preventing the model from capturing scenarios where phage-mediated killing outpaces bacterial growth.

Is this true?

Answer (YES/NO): NO